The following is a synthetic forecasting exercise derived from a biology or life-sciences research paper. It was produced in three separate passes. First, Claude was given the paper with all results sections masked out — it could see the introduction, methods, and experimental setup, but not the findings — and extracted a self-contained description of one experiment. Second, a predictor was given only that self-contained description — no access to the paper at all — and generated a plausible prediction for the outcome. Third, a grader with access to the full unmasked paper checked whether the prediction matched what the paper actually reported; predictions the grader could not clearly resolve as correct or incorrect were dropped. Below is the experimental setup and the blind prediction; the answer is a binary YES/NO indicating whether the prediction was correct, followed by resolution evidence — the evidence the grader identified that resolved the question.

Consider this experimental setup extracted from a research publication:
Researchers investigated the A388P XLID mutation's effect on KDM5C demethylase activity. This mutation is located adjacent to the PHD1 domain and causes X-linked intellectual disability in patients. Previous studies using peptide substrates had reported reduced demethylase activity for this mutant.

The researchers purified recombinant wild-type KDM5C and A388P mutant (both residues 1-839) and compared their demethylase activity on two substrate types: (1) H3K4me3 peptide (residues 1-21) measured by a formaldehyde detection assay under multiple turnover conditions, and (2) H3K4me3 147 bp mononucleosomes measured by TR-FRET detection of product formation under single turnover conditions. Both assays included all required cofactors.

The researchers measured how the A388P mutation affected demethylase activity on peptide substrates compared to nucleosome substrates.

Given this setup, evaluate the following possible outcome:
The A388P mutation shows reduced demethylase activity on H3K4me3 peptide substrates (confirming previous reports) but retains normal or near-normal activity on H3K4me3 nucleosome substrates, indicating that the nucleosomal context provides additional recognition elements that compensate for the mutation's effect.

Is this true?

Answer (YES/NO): NO